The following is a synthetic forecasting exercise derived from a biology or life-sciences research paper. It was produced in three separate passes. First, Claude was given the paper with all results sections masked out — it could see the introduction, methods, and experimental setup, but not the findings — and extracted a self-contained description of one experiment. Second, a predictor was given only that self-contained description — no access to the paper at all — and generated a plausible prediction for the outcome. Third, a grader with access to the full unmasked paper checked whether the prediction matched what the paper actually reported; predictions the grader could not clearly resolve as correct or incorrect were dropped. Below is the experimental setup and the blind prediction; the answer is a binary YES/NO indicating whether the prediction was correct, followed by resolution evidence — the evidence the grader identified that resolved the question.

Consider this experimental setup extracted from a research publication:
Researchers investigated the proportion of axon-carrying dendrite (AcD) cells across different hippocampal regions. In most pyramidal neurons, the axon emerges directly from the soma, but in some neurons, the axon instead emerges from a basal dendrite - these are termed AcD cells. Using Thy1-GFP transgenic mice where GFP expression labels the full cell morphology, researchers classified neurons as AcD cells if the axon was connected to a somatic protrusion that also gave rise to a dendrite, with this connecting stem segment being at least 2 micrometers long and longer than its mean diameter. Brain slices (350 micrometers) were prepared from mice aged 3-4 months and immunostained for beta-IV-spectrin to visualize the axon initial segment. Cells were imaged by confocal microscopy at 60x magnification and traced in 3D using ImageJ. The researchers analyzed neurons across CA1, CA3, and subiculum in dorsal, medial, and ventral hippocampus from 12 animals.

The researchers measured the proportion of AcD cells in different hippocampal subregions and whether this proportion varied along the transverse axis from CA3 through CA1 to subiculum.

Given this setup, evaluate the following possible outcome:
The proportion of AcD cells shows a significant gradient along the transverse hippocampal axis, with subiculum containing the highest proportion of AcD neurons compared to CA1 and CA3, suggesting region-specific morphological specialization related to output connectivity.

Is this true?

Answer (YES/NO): NO